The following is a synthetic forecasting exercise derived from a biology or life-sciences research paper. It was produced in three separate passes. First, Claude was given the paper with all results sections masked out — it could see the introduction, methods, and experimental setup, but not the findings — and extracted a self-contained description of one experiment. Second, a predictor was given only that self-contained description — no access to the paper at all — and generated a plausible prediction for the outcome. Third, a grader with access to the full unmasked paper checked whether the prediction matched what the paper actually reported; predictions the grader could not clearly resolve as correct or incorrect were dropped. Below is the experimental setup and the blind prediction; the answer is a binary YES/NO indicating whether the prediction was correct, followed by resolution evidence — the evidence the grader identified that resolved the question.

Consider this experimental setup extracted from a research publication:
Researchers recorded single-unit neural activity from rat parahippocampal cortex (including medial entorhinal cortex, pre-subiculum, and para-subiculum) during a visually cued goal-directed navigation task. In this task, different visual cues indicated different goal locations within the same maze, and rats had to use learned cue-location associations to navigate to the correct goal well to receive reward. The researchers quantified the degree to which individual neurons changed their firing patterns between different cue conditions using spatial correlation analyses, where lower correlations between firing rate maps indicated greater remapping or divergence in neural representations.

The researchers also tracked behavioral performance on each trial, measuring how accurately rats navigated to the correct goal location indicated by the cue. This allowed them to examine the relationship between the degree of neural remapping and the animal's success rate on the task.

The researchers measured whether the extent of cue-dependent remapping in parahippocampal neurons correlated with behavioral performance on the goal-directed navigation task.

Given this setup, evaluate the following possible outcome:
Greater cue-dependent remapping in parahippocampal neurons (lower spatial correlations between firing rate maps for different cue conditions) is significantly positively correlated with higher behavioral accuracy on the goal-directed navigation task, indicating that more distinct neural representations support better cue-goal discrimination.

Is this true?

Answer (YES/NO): YES